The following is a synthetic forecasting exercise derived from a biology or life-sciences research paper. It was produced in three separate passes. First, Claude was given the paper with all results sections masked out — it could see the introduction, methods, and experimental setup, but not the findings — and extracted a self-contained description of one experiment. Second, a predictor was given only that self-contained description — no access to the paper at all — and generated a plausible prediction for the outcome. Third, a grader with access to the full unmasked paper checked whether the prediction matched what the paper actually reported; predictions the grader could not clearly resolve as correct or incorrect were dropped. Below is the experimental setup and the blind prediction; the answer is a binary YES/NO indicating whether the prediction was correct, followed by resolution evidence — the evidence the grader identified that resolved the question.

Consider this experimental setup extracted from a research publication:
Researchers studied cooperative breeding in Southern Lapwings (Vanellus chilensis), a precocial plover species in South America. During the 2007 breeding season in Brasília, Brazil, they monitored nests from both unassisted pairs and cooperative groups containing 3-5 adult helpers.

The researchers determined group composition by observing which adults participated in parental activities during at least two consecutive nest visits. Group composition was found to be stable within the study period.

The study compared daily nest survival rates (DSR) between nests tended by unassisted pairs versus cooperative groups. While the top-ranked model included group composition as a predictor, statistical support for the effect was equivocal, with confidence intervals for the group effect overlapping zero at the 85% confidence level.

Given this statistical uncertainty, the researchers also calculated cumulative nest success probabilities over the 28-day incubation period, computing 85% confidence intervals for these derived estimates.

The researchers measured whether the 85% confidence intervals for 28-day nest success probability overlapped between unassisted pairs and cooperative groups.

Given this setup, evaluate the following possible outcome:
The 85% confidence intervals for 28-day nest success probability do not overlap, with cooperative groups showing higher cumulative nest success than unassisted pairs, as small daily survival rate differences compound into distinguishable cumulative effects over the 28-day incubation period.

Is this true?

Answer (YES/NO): NO